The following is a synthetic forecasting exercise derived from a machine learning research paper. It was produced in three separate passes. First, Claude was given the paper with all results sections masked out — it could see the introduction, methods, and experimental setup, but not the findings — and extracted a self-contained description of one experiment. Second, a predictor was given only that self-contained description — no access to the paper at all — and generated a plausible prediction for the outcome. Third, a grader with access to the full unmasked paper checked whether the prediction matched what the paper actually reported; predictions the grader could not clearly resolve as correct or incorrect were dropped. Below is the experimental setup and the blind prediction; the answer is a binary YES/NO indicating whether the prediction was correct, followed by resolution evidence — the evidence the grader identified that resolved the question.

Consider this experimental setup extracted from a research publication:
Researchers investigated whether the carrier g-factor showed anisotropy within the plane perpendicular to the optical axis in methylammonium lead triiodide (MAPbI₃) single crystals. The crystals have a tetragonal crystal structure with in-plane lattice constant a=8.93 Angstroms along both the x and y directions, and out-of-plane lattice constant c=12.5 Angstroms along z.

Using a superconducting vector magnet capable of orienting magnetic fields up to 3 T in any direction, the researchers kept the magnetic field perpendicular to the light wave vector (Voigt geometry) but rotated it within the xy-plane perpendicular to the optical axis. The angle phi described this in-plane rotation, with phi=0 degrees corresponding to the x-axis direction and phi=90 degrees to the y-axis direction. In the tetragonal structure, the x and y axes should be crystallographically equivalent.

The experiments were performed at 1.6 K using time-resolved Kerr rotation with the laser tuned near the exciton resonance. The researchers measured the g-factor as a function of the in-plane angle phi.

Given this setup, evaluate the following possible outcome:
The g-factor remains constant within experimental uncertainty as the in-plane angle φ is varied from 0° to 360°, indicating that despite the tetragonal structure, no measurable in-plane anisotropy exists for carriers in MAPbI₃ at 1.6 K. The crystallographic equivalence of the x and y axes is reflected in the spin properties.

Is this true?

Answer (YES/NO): NO